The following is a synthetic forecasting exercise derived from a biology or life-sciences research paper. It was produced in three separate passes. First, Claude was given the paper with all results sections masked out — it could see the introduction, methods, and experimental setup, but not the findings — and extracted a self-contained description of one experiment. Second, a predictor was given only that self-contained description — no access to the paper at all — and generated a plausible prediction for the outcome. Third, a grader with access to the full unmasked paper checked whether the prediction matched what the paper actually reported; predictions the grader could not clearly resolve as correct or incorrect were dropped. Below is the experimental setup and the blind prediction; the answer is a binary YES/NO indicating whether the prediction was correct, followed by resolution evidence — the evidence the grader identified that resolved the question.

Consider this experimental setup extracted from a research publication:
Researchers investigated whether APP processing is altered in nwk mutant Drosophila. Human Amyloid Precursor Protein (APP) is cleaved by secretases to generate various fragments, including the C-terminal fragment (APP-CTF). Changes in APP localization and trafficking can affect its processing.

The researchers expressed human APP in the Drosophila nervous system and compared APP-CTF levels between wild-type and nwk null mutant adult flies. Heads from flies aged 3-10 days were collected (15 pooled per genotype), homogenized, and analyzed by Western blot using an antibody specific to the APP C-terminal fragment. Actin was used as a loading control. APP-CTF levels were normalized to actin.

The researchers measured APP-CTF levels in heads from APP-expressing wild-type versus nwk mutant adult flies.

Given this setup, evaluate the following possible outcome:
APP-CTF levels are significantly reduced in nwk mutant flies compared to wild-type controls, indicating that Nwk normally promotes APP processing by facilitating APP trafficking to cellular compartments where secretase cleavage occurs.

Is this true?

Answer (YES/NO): NO